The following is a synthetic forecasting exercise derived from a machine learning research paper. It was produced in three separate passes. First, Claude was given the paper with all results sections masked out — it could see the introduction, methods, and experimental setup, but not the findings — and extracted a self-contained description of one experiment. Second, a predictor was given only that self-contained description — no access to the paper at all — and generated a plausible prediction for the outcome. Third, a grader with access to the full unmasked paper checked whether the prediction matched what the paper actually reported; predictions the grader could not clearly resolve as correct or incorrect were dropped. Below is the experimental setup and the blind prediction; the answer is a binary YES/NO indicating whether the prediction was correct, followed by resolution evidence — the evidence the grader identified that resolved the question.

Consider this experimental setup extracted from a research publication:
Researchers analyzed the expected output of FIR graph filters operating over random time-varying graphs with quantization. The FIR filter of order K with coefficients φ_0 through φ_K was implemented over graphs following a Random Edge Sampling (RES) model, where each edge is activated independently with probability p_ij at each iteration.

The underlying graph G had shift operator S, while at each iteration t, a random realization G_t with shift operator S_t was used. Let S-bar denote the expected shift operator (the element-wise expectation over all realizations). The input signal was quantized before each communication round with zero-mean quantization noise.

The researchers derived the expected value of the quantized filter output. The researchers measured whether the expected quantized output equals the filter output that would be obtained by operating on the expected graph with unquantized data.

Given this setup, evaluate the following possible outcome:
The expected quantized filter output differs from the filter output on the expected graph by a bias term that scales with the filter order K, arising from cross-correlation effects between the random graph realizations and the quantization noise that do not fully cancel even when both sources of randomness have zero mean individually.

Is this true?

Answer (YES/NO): NO